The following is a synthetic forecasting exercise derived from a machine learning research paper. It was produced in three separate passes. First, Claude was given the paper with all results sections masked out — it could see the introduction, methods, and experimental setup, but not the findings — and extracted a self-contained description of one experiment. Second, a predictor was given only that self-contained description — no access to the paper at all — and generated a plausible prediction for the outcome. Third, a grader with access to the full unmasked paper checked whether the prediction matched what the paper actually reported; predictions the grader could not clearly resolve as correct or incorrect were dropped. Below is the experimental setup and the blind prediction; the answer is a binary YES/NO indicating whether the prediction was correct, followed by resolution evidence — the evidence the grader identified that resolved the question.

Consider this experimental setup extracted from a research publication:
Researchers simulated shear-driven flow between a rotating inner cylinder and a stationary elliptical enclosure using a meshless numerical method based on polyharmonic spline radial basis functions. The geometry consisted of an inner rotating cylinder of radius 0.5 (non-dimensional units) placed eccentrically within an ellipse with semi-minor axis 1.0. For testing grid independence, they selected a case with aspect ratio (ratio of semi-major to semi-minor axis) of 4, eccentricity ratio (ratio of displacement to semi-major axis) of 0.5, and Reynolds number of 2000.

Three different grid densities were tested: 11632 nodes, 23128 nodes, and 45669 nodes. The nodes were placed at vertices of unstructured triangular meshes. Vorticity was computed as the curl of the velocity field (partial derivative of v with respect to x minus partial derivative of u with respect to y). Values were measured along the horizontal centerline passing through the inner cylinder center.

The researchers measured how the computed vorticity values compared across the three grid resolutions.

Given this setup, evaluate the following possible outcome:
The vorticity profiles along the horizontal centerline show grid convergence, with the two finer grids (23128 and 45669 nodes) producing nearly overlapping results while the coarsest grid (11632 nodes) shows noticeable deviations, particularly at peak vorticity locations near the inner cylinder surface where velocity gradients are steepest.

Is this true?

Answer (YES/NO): YES